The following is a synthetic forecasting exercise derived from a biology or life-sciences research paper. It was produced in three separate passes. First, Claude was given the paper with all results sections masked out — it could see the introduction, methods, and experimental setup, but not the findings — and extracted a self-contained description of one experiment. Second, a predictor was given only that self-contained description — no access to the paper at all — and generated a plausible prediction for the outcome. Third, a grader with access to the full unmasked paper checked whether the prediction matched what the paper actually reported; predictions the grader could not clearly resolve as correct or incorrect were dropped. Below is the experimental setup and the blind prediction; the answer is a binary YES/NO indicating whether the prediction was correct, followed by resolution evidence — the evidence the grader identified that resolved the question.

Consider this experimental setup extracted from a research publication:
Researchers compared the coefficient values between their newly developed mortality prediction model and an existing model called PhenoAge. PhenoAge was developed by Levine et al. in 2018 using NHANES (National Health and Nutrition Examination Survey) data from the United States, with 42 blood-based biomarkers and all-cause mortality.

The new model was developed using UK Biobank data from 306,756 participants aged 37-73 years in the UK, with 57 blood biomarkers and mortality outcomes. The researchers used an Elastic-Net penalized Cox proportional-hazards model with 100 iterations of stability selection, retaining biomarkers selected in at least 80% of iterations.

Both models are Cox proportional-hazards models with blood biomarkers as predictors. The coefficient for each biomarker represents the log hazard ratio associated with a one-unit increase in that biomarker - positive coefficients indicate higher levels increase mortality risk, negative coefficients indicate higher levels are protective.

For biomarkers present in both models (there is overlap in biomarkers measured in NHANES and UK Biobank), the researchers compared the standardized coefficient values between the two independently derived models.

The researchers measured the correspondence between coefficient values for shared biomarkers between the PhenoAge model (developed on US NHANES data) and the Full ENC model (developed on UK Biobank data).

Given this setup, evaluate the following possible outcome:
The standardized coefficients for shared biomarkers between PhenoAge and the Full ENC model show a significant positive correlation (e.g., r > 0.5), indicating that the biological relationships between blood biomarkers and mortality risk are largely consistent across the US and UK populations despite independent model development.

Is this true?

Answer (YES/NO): YES